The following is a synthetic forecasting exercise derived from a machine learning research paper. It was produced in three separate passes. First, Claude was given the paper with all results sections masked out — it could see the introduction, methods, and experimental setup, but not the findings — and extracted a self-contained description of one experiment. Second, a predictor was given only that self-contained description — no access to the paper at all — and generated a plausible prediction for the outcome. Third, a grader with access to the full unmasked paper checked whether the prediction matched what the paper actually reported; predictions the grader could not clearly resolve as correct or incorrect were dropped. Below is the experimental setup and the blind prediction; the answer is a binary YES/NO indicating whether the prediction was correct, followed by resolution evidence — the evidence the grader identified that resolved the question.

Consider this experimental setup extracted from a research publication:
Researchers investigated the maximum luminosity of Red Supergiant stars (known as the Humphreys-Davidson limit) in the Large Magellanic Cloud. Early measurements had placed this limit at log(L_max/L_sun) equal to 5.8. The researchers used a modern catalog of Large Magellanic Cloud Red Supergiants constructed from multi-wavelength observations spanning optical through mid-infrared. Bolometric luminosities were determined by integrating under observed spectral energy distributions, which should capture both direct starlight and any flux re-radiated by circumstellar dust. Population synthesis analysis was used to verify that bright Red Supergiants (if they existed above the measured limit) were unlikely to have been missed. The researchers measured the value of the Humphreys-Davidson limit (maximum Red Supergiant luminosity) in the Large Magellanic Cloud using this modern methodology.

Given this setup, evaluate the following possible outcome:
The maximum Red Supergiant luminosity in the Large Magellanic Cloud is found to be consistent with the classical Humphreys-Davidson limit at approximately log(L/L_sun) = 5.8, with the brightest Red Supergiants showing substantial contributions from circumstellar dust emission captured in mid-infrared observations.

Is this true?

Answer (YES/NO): NO